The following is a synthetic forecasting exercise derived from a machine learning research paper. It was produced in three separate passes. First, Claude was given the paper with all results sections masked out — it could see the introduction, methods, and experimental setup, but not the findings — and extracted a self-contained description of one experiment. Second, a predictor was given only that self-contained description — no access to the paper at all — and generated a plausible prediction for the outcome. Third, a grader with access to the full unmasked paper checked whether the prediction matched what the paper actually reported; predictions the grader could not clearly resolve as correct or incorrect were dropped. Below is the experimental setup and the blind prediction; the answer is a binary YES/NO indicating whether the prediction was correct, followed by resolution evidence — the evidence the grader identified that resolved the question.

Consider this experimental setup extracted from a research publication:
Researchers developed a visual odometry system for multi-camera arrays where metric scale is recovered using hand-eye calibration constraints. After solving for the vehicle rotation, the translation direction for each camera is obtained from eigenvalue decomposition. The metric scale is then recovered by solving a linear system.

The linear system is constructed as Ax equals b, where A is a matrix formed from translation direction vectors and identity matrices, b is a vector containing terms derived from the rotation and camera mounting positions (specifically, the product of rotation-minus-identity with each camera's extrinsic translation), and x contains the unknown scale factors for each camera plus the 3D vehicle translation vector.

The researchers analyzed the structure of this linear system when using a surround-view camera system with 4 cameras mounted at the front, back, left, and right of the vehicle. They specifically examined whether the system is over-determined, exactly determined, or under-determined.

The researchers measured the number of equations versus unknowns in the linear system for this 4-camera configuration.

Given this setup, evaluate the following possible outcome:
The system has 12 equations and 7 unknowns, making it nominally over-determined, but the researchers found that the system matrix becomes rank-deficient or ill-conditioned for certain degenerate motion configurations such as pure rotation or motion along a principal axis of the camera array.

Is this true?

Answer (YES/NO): NO